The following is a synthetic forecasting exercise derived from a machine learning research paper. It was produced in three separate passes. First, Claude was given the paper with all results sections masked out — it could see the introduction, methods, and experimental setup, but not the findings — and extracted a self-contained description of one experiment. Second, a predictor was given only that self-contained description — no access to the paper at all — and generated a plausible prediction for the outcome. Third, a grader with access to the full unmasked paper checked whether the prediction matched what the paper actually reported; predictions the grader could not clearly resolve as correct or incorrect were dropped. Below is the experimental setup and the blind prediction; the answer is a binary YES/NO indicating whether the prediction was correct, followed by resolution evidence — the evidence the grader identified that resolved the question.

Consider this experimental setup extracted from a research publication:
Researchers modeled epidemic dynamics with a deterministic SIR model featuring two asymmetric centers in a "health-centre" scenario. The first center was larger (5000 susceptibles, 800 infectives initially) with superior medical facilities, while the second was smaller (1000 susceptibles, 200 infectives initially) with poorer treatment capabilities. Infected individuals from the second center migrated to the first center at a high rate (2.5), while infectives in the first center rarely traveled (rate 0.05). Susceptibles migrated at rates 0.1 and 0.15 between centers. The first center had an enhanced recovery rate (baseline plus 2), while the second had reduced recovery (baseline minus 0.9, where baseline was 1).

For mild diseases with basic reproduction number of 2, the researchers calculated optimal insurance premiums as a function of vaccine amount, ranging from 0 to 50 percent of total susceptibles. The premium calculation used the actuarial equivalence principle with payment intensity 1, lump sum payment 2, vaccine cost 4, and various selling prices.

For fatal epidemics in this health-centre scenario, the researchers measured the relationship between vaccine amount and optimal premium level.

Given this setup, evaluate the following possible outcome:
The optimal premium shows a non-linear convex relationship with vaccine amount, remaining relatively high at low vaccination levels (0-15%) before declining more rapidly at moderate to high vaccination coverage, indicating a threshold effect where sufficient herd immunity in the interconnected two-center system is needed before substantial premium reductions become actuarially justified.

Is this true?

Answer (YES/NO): NO